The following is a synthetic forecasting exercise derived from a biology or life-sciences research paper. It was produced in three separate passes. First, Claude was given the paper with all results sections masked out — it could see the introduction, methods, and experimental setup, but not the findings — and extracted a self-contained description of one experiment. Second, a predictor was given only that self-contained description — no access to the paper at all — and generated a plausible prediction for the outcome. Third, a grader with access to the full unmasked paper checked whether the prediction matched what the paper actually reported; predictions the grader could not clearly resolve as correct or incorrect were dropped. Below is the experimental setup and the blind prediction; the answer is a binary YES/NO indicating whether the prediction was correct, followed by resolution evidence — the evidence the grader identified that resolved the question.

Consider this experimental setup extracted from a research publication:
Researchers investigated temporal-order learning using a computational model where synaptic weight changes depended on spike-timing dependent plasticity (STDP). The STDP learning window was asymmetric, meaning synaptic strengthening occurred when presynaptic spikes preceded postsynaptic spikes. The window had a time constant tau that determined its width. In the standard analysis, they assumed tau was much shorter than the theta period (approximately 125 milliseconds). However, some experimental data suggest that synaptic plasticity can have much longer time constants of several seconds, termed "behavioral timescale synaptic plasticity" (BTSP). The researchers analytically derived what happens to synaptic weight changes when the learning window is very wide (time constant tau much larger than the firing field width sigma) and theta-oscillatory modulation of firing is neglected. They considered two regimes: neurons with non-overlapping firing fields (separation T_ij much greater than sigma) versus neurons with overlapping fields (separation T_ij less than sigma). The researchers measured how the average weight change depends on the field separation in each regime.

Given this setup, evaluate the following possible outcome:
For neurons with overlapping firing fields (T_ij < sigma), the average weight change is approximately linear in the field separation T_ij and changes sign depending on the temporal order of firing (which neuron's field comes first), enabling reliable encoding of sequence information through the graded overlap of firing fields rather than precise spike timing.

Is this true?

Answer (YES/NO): NO